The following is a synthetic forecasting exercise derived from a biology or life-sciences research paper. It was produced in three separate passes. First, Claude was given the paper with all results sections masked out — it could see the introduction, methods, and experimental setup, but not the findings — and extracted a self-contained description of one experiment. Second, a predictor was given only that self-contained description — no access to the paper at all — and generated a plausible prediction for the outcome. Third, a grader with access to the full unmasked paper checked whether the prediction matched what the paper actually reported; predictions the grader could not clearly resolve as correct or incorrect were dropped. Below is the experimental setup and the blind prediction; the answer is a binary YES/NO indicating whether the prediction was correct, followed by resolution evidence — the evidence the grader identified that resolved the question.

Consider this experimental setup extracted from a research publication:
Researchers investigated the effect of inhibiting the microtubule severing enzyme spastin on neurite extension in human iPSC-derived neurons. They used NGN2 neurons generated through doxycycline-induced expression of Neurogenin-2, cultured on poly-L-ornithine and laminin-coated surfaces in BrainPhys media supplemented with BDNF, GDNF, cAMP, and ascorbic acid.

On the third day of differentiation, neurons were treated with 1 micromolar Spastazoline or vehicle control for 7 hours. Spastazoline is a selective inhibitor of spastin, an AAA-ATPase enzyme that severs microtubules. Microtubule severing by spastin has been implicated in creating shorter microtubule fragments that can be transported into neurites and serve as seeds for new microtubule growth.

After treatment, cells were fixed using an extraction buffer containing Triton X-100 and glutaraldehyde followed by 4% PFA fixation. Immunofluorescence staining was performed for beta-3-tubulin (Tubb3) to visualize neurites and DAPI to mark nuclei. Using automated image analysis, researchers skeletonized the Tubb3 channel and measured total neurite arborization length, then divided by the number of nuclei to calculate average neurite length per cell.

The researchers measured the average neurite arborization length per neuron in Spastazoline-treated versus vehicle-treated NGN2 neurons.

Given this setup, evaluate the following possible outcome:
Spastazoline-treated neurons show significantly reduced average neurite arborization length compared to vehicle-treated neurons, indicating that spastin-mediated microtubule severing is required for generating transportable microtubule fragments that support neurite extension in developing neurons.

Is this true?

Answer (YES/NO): NO